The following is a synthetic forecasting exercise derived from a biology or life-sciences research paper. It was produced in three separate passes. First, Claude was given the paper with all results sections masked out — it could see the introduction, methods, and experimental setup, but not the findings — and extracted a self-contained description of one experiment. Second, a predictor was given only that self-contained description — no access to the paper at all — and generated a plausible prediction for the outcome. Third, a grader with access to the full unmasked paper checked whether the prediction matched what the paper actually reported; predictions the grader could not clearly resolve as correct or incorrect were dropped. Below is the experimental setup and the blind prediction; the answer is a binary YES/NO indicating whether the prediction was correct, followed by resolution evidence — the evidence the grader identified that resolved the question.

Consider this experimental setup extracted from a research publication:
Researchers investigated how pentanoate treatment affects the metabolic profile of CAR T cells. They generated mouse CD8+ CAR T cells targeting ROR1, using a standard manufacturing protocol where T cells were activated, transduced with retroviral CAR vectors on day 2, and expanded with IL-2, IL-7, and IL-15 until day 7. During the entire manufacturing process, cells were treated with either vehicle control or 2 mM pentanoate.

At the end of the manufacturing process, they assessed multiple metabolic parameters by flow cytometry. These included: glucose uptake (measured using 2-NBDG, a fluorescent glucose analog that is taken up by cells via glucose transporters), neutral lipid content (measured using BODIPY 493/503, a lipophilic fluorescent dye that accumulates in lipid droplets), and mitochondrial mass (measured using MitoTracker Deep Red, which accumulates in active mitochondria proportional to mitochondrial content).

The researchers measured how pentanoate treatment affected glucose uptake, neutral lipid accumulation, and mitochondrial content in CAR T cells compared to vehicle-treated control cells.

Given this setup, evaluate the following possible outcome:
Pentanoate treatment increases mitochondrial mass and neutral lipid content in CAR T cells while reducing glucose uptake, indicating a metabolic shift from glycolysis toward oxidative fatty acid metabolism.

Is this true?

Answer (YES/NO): NO